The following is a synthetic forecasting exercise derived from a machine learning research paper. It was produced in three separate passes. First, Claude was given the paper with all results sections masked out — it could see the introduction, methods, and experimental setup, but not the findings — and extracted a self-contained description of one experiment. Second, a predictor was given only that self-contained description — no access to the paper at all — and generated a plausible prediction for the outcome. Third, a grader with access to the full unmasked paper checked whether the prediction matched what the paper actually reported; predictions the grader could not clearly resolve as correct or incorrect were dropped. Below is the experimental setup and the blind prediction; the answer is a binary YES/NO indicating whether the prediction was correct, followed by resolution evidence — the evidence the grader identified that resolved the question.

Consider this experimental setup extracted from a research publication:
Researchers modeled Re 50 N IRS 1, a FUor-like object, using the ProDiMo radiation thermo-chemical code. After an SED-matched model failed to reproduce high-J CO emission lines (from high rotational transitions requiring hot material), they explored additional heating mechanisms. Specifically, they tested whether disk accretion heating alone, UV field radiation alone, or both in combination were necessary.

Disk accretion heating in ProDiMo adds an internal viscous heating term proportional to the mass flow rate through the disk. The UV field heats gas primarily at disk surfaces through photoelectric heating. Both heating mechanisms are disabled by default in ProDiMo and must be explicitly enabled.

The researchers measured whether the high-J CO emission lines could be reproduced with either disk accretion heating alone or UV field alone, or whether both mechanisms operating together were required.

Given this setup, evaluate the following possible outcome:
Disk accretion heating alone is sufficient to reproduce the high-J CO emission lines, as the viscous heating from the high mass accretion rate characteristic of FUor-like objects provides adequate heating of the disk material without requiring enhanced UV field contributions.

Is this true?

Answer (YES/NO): NO